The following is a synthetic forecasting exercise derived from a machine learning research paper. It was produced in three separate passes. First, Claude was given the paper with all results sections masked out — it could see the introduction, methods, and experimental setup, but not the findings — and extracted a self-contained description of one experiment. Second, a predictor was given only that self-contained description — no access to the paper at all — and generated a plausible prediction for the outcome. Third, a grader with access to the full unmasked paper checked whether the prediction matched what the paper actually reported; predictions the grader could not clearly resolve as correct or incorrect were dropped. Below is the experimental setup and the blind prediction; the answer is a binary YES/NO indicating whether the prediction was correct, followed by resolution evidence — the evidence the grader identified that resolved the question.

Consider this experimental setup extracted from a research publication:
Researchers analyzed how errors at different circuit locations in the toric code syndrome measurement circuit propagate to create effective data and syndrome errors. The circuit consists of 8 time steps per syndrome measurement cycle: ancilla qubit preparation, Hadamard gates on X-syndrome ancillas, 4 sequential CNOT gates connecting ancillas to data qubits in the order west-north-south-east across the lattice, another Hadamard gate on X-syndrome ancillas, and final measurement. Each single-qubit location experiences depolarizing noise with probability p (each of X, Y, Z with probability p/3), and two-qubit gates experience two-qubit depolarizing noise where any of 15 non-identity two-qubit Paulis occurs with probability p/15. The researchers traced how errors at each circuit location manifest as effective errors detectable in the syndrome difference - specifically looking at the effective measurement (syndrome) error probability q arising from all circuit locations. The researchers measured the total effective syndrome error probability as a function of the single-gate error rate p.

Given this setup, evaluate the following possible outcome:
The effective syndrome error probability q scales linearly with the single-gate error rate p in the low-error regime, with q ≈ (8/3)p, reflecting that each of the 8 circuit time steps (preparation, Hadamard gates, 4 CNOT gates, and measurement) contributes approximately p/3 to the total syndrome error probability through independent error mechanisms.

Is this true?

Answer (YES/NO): NO